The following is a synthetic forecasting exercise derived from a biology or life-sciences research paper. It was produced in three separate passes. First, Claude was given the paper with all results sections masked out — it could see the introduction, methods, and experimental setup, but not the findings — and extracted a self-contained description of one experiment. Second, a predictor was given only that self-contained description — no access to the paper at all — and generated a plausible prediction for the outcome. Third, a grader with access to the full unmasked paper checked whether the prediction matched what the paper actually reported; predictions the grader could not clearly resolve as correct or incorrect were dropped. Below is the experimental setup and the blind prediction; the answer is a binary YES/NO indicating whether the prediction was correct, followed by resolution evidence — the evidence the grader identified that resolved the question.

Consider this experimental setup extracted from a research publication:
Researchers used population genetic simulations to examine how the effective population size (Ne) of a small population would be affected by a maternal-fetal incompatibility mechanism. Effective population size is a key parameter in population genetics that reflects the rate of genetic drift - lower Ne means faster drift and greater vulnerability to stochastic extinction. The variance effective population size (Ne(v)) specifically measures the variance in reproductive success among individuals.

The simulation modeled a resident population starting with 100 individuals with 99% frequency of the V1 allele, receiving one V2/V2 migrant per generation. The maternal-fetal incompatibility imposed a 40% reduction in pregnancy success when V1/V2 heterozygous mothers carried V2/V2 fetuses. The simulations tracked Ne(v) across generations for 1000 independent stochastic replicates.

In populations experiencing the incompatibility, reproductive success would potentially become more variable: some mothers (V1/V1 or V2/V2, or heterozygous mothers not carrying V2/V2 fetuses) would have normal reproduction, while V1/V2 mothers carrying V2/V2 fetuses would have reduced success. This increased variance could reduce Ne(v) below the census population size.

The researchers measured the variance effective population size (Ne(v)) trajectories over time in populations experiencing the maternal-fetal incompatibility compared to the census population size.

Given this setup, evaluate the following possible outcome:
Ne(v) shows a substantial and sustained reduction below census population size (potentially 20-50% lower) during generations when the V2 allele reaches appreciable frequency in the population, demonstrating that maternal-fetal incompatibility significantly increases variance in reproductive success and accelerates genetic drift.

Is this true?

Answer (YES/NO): NO